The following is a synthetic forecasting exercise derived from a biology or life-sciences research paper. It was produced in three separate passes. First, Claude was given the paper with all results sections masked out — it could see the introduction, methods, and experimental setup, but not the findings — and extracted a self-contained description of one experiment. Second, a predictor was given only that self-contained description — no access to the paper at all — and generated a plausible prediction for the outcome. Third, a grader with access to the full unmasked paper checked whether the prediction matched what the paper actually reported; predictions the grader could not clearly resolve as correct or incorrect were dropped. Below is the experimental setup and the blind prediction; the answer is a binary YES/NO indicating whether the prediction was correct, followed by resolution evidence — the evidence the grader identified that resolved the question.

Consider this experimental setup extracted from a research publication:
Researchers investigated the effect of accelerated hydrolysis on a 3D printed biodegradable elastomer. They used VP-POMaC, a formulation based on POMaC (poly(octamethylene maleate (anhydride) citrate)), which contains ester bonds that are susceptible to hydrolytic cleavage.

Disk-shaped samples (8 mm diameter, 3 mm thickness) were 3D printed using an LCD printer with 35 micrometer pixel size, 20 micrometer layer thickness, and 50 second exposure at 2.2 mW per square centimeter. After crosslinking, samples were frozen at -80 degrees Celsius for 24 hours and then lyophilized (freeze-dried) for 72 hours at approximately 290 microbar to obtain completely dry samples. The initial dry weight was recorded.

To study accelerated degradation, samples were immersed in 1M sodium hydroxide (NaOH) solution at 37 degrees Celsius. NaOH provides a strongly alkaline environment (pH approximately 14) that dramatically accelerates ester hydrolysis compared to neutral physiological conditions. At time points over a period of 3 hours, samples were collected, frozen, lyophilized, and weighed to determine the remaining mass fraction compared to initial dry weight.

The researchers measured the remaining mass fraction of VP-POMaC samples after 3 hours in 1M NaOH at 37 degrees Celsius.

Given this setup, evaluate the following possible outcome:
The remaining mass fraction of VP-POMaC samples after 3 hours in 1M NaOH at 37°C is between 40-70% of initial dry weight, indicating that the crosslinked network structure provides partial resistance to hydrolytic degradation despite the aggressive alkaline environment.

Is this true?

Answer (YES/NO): NO